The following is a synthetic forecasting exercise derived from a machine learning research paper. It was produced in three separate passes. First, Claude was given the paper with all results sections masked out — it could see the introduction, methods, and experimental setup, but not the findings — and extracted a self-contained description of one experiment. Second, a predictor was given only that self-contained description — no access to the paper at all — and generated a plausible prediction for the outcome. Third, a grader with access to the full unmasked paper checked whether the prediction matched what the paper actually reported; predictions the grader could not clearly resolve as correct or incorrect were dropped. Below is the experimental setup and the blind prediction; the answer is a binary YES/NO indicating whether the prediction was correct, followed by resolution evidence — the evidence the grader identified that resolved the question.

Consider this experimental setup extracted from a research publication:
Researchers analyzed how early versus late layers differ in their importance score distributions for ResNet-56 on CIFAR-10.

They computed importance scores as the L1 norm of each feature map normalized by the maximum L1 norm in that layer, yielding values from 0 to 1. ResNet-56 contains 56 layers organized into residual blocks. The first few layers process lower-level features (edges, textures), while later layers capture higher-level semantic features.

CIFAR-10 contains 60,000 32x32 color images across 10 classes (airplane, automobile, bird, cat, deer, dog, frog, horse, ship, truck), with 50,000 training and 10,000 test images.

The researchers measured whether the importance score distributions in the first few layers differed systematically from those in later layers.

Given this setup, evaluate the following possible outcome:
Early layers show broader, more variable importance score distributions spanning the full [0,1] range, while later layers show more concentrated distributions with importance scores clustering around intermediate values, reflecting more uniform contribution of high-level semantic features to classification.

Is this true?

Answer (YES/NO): NO